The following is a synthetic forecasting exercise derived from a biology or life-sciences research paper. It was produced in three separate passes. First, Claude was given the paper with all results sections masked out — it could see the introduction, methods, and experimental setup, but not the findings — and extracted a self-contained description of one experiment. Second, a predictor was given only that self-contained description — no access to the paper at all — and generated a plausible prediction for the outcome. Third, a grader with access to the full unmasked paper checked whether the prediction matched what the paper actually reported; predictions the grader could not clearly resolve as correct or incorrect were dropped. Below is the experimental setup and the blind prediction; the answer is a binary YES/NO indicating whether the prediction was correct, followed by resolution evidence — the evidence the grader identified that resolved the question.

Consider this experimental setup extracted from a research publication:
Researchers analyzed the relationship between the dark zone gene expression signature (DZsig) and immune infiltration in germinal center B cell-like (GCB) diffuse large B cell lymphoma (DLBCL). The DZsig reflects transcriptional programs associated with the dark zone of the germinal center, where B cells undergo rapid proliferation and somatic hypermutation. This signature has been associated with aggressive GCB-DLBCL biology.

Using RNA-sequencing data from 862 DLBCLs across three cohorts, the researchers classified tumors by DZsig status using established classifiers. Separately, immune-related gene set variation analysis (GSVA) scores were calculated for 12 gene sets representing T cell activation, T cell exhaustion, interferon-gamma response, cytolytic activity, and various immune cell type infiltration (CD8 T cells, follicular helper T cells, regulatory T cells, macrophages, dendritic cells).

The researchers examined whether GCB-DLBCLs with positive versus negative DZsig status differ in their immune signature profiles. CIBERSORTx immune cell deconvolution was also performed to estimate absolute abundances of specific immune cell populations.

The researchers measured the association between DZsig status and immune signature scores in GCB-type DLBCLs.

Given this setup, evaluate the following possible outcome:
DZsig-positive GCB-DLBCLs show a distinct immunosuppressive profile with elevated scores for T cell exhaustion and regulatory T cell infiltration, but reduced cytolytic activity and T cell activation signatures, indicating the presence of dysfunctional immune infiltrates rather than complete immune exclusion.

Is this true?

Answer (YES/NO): NO